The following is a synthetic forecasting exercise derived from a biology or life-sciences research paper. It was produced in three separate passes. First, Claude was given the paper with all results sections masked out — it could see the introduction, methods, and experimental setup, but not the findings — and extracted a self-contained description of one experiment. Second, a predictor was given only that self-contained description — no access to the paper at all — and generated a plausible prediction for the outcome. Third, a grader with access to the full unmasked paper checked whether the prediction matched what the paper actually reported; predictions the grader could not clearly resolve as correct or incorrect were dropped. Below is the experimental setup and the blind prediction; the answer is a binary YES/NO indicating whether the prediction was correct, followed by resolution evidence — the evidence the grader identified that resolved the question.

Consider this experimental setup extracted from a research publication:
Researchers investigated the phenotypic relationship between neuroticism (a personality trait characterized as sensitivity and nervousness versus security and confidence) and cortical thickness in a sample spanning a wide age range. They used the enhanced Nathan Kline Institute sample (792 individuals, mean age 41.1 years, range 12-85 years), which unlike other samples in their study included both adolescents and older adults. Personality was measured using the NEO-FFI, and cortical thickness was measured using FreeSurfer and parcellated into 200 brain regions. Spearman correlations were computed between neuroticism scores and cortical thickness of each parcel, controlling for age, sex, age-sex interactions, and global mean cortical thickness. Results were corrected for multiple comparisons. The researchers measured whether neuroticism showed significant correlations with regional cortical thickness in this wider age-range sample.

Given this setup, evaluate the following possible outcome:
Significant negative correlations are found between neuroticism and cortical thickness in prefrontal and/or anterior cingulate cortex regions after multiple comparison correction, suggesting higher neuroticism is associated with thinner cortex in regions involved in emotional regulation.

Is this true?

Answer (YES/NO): NO